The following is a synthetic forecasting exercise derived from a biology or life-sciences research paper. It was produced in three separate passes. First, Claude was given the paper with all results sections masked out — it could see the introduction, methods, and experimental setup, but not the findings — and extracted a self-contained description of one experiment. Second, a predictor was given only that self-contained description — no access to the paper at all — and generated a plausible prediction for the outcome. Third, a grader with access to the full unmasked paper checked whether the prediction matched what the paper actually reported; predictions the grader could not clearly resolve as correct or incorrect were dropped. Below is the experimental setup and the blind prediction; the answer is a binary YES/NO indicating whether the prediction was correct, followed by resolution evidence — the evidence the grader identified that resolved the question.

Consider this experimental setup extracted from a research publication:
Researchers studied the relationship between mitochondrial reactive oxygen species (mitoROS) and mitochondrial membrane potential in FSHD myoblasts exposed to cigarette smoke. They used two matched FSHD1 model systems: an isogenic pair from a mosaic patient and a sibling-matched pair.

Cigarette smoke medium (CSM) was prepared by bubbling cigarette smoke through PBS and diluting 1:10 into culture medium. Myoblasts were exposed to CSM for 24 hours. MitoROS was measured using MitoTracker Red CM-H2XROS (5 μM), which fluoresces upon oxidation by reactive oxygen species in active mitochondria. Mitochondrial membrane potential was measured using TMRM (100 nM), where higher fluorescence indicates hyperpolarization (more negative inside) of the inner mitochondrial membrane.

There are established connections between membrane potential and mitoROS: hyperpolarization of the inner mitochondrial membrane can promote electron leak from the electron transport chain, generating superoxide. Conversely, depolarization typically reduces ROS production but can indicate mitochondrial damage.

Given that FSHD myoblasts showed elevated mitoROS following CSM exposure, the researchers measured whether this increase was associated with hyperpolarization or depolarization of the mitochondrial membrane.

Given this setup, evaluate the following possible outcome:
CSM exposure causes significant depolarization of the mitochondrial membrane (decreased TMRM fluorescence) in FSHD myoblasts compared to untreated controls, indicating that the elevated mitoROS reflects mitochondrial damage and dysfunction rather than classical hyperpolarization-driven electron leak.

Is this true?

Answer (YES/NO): NO